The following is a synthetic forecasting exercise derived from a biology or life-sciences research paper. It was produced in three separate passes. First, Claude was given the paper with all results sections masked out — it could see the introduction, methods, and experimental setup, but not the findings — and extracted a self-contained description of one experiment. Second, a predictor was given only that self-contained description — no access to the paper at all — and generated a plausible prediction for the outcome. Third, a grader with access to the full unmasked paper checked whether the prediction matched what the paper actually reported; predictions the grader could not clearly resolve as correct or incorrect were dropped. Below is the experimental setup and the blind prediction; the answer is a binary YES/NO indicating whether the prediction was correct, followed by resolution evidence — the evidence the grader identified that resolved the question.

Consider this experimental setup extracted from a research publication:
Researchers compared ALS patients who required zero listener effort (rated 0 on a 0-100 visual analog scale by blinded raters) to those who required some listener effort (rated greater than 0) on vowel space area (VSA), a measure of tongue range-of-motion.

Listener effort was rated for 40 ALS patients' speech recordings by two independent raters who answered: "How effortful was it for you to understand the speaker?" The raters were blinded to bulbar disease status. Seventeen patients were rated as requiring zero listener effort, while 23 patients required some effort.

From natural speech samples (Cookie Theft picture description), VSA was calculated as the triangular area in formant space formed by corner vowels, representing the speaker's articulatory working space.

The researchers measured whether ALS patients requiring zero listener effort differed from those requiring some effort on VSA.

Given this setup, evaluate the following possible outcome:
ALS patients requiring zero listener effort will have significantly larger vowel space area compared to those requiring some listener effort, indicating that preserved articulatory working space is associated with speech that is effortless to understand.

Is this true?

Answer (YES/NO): YES